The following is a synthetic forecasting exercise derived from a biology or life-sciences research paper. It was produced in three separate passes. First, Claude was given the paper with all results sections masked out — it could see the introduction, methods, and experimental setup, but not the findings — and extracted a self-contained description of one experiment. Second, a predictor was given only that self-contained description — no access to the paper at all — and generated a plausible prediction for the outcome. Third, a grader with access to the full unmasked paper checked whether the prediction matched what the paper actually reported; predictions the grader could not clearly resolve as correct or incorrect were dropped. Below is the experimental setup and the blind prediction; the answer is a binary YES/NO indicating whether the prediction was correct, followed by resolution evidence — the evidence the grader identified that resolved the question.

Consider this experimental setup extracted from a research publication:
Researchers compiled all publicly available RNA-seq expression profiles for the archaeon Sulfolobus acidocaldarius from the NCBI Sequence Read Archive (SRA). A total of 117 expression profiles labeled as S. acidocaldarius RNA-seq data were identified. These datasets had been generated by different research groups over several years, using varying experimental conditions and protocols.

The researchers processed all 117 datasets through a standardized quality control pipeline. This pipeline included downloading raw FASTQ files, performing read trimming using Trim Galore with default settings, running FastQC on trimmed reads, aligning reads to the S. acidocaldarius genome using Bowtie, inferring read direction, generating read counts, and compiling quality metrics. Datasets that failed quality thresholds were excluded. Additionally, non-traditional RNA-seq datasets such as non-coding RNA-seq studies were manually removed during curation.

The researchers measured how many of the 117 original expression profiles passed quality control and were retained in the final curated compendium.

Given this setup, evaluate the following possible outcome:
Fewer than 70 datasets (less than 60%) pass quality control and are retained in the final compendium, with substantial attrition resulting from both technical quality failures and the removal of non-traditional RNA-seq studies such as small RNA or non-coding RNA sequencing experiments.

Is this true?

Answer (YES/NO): NO